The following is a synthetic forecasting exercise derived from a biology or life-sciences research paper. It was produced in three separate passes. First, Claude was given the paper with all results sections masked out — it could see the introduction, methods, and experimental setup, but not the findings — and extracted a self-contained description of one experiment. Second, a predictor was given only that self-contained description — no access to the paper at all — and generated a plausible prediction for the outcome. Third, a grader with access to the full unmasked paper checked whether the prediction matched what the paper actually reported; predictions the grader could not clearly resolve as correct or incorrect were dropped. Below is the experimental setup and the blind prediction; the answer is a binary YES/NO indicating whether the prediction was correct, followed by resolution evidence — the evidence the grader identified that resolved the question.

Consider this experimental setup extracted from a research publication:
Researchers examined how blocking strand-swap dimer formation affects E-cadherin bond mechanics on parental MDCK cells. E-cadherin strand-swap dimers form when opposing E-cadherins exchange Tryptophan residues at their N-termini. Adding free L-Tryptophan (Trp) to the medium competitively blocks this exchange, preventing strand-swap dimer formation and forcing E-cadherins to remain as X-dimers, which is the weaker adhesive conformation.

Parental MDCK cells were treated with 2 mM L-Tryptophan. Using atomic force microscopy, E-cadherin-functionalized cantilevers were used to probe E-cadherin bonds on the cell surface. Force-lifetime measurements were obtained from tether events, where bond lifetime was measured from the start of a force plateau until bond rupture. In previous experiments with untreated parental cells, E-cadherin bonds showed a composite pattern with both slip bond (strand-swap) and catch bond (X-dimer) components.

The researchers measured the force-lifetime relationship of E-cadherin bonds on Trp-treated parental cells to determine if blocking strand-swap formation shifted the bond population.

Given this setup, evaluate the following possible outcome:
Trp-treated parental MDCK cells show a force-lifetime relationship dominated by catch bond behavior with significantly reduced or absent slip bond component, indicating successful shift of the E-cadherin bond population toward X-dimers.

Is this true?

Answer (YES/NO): YES